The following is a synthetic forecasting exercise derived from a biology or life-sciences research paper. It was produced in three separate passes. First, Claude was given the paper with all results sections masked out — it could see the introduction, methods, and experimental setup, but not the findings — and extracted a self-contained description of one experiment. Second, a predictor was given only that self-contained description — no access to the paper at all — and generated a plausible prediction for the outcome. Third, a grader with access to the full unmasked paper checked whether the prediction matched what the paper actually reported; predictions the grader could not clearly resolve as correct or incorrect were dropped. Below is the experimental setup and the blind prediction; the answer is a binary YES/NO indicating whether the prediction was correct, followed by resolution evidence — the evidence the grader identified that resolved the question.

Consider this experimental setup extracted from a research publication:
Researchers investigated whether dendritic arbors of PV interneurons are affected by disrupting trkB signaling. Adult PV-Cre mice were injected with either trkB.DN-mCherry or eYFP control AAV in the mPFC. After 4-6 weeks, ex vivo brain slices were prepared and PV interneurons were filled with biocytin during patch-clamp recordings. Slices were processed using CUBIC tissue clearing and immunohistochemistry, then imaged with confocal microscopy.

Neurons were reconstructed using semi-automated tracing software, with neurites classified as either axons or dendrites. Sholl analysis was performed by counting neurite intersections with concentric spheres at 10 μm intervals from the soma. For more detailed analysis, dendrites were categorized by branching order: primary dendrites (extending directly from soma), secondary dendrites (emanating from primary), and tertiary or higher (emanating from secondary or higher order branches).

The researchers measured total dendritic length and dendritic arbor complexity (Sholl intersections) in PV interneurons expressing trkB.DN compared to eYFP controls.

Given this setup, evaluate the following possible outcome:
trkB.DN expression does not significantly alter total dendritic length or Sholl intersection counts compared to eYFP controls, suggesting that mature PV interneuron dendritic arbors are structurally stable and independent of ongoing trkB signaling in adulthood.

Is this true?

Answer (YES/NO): NO